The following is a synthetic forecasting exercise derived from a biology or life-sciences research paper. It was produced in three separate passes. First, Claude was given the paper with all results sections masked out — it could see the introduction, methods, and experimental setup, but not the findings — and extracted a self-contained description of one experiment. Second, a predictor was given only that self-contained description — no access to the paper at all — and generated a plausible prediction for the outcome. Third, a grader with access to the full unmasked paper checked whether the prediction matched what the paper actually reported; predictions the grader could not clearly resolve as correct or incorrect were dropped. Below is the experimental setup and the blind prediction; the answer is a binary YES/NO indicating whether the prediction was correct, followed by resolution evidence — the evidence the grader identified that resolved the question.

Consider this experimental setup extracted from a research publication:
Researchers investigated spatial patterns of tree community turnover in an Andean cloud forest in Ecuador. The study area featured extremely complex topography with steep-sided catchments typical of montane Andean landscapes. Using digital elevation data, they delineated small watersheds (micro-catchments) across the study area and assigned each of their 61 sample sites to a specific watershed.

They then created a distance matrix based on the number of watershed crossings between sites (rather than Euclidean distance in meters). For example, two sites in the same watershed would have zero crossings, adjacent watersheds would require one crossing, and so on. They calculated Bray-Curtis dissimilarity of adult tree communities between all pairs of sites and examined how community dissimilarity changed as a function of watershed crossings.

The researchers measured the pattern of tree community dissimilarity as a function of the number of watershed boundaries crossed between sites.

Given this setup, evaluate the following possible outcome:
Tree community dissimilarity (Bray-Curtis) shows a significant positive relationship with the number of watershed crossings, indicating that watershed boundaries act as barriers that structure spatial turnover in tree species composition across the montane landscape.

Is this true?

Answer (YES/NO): NO